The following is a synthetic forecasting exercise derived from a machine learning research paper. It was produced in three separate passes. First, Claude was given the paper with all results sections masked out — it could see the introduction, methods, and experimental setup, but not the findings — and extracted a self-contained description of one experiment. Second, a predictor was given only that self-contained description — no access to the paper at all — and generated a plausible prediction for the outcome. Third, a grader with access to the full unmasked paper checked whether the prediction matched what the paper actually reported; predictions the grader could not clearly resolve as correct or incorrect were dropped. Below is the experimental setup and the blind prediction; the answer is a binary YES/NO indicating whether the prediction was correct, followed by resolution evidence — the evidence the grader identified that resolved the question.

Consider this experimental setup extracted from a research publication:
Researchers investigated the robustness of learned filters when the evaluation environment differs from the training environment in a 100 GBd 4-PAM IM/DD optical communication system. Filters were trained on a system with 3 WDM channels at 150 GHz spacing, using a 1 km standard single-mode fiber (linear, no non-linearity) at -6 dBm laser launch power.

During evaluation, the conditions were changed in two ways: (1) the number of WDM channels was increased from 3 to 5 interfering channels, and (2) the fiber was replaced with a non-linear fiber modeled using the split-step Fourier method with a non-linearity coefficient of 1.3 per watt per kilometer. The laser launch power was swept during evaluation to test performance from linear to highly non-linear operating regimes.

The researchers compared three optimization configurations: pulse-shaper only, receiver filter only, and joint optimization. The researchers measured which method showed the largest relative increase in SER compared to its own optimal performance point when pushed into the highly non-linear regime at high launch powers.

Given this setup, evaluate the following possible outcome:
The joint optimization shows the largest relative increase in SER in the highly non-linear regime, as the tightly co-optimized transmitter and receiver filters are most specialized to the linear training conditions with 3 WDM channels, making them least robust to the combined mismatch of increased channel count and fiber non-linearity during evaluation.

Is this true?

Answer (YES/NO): YES